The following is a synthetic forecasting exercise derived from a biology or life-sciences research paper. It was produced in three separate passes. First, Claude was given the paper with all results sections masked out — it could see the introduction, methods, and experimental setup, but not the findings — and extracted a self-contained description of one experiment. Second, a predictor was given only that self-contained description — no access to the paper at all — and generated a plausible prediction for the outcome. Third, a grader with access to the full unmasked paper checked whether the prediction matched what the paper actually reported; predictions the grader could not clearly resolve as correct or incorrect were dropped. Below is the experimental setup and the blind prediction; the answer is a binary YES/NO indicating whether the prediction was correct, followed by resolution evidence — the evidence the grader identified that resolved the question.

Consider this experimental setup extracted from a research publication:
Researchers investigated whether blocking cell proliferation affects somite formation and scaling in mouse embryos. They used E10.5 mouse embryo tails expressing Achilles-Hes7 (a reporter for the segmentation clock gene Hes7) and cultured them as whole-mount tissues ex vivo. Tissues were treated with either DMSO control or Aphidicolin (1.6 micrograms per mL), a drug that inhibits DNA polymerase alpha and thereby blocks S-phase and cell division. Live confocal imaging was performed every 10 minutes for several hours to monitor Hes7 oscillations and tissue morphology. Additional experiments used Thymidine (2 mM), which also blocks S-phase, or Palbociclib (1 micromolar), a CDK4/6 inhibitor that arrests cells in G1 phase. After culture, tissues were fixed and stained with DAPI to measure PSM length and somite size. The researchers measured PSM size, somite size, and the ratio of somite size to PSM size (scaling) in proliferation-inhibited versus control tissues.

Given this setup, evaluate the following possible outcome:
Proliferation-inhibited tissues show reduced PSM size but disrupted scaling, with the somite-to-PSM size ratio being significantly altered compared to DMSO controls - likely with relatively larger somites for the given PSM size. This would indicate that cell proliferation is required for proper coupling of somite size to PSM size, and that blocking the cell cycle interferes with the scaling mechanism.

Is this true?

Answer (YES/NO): NO